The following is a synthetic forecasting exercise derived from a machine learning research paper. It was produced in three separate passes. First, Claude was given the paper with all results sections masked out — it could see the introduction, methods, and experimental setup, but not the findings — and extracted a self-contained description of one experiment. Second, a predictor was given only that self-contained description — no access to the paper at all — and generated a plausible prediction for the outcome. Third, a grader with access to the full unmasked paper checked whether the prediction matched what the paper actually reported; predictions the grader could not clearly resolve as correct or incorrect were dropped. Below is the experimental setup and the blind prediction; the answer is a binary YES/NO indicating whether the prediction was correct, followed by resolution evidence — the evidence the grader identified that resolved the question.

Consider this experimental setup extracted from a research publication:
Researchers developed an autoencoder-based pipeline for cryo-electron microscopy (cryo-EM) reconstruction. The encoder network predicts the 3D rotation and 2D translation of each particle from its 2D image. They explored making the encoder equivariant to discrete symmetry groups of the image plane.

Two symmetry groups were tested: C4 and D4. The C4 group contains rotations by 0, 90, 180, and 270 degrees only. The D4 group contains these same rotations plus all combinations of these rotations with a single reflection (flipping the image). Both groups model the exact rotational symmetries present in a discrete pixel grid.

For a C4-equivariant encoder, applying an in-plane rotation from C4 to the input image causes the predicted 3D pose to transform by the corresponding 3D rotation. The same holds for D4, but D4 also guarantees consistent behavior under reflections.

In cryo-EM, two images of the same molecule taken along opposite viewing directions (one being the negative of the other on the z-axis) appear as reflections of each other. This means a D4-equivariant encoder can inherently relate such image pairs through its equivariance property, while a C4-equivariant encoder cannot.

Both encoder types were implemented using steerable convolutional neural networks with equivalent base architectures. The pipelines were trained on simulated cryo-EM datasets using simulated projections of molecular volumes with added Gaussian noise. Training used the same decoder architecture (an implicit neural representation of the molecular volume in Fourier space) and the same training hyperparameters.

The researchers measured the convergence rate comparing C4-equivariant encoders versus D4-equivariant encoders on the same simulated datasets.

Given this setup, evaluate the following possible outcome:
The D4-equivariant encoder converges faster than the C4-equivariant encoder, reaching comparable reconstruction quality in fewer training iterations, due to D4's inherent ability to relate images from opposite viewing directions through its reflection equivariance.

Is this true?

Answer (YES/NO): NO